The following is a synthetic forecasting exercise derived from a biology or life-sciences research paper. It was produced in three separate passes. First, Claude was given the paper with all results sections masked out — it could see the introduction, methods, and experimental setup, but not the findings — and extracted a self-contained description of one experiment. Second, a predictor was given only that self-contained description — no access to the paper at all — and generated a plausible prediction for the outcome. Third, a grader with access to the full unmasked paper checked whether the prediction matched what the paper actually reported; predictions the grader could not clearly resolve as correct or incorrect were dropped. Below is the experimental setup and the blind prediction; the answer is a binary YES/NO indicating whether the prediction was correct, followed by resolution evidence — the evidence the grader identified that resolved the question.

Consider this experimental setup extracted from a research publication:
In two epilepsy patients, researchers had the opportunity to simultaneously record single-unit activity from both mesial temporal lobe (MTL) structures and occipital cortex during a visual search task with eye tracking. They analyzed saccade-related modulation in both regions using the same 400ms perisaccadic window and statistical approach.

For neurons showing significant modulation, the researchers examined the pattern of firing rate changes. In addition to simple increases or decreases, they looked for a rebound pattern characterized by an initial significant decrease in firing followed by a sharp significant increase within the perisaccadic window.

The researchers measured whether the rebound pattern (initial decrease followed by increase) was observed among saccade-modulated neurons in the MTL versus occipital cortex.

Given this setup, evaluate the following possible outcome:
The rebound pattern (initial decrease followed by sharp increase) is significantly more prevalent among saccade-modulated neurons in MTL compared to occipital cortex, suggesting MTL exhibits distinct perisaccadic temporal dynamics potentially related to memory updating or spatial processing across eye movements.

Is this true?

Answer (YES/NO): NO